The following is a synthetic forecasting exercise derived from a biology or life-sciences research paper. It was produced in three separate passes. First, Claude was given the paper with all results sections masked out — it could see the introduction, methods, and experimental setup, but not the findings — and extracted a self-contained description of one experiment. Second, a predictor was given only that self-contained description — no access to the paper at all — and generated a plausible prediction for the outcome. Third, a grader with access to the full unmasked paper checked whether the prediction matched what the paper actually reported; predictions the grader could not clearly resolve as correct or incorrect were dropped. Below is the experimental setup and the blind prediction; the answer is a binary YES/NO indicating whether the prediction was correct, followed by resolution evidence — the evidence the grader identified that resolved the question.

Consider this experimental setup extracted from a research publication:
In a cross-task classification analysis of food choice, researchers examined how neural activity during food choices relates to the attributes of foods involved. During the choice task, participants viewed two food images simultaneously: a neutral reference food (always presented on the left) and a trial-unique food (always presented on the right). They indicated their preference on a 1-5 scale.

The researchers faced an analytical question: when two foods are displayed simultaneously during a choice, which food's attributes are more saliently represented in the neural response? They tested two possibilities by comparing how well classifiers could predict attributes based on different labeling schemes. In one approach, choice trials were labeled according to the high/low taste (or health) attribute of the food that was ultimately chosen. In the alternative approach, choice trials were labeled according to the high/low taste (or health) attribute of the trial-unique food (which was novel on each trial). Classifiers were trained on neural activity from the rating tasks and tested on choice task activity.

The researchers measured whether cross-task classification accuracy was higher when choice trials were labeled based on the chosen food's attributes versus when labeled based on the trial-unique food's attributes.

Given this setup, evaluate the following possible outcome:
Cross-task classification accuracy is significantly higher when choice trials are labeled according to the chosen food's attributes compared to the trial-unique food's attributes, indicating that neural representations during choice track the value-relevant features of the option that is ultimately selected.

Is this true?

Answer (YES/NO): YES